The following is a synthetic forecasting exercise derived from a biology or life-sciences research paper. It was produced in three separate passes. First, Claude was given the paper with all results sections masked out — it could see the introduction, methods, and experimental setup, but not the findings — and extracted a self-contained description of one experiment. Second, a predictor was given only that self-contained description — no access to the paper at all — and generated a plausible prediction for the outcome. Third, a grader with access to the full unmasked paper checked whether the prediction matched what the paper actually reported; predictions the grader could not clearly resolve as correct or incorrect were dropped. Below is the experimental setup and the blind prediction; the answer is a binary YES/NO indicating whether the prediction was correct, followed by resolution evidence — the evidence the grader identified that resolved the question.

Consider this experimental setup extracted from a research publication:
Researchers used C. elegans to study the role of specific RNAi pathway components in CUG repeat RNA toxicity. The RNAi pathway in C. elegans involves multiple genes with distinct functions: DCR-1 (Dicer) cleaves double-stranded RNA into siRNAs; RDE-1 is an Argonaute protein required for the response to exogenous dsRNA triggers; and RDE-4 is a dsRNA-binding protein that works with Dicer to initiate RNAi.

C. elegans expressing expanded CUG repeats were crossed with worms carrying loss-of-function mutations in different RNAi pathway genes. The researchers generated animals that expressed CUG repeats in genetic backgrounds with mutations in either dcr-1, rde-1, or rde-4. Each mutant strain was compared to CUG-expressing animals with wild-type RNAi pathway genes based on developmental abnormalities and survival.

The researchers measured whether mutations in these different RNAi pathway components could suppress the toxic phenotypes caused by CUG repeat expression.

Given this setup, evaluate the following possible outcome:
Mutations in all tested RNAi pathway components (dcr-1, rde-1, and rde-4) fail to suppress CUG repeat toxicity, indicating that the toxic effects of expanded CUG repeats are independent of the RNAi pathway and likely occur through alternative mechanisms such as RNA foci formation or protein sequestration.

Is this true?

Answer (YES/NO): NO